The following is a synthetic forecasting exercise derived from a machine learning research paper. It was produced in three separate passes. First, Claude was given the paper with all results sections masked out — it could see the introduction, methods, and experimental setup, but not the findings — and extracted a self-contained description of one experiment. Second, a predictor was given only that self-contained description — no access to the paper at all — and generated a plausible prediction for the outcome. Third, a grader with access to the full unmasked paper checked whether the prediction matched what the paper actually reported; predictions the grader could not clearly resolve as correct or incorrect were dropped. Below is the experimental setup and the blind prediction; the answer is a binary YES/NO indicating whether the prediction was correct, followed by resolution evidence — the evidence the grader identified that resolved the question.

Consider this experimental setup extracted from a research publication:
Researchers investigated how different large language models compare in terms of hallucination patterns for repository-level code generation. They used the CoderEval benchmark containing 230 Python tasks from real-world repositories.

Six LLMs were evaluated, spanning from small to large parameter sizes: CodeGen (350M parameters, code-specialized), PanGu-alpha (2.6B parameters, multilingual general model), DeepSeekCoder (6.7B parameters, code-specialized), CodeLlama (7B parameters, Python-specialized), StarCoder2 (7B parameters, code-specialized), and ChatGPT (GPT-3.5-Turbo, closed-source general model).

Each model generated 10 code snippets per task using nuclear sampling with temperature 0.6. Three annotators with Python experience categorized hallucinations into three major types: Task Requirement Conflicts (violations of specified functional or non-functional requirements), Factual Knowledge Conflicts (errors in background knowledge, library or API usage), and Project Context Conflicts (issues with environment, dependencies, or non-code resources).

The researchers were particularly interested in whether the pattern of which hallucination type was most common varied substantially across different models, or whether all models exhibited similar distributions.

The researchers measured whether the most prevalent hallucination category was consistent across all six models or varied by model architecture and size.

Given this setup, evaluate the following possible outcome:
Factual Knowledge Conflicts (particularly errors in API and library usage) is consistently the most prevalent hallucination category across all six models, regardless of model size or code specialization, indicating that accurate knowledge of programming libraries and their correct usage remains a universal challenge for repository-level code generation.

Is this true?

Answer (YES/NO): NO